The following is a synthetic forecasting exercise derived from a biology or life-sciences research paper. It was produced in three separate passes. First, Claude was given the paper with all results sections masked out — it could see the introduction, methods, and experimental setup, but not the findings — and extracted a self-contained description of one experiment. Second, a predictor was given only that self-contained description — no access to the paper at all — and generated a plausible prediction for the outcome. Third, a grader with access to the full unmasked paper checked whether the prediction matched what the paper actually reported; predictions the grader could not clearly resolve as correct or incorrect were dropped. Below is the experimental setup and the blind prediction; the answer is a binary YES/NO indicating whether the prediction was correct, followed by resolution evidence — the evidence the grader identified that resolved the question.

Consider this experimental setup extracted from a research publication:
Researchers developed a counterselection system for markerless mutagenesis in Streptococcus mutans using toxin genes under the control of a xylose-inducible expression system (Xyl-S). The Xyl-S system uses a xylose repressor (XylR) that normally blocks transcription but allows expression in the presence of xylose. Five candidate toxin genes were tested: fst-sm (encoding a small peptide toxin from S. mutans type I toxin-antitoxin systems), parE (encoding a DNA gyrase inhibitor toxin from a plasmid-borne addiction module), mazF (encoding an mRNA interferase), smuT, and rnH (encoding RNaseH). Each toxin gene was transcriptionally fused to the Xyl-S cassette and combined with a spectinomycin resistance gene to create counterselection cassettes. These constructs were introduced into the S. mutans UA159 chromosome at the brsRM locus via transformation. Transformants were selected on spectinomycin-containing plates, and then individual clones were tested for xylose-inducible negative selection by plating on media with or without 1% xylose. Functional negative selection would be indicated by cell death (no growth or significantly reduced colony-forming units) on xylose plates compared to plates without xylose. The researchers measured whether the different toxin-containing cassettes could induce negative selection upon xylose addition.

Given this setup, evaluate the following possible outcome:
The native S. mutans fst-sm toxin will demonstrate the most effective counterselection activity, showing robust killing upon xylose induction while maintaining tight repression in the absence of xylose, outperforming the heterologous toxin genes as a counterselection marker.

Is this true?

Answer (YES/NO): NO